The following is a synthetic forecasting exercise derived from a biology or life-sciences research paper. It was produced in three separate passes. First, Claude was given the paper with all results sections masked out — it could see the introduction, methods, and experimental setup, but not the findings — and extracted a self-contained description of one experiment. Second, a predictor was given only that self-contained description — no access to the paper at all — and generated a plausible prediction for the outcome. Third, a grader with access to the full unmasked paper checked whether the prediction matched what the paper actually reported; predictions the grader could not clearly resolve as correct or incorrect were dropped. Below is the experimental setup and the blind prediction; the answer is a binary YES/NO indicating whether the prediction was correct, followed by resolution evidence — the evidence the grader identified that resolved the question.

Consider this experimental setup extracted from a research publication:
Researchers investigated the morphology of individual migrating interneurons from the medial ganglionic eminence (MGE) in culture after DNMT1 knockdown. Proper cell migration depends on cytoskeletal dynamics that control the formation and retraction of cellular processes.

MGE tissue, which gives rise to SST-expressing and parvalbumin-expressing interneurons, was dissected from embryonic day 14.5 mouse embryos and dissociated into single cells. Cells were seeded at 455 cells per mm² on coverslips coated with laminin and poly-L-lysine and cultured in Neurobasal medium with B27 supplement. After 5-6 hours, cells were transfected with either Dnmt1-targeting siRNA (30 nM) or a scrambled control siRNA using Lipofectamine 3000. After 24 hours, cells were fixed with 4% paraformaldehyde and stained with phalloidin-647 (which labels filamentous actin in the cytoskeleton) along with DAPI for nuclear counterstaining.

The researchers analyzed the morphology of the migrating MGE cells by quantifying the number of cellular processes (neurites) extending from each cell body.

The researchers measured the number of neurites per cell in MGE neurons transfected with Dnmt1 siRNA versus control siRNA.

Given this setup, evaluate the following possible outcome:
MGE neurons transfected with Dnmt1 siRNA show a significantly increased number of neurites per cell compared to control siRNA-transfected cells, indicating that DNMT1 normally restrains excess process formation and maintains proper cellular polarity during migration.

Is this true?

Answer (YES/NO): NO